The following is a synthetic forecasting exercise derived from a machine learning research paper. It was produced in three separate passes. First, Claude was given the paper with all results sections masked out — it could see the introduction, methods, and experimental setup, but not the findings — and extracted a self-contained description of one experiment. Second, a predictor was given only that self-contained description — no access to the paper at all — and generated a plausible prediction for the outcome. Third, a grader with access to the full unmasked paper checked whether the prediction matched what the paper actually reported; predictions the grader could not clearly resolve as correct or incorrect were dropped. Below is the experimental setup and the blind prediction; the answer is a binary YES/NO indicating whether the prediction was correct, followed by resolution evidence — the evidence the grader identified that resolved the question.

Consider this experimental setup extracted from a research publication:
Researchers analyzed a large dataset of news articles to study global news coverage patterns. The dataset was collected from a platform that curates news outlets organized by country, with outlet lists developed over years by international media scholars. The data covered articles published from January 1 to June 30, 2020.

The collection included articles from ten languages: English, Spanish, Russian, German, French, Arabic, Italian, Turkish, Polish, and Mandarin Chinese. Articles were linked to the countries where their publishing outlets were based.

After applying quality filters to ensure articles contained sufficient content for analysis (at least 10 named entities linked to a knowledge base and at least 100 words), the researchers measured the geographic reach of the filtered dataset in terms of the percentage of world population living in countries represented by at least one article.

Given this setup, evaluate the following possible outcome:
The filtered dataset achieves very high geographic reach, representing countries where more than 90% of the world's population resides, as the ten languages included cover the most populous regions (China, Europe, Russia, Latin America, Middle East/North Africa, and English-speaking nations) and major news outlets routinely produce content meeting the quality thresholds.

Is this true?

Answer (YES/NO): NO